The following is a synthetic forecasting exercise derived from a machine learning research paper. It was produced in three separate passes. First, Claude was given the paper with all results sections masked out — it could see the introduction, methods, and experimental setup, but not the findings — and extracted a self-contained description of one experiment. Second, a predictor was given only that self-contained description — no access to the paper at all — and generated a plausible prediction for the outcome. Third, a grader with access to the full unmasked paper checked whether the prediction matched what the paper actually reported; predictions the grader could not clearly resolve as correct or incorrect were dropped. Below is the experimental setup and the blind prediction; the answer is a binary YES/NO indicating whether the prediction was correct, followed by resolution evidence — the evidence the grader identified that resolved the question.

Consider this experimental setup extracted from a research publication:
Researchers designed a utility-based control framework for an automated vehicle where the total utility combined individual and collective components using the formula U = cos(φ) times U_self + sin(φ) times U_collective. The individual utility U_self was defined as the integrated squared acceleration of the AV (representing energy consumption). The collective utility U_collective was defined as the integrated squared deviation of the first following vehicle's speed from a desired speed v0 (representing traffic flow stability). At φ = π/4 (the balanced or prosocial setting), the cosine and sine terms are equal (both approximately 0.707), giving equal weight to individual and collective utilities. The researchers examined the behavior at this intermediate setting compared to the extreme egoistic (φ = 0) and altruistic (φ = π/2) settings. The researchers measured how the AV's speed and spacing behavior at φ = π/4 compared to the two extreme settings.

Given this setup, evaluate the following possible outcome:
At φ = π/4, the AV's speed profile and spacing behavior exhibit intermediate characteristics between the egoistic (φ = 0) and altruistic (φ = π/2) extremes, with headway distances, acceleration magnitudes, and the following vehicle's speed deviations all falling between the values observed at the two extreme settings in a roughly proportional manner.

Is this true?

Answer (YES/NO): NO